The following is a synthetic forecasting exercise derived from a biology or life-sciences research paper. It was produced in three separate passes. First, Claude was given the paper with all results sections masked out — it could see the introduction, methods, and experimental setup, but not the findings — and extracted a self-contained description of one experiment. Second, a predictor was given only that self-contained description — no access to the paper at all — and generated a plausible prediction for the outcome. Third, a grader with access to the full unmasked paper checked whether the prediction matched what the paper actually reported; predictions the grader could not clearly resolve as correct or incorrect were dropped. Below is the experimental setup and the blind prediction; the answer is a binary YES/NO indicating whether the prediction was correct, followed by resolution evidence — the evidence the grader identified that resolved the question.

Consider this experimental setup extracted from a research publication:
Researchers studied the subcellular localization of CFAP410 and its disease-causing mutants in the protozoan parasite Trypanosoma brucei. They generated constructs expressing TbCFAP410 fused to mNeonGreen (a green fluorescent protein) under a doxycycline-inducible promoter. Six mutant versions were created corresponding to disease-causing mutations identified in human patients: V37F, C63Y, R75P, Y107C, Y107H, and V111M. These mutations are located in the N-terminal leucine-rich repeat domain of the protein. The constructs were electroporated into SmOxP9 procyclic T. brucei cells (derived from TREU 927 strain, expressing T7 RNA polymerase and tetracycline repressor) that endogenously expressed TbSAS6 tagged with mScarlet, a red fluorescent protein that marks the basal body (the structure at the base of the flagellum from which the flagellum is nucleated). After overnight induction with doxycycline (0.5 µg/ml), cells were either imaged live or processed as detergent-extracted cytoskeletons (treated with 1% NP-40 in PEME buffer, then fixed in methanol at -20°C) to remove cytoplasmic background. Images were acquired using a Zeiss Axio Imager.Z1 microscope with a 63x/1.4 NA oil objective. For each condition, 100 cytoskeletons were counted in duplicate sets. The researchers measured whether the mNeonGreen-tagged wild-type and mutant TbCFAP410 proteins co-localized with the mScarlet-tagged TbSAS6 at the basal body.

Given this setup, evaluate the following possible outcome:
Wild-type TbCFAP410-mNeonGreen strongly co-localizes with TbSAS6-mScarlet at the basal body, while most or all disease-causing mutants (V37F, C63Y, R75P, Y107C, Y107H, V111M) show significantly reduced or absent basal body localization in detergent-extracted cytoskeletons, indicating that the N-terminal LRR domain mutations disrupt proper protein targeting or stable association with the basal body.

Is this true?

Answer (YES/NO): NO